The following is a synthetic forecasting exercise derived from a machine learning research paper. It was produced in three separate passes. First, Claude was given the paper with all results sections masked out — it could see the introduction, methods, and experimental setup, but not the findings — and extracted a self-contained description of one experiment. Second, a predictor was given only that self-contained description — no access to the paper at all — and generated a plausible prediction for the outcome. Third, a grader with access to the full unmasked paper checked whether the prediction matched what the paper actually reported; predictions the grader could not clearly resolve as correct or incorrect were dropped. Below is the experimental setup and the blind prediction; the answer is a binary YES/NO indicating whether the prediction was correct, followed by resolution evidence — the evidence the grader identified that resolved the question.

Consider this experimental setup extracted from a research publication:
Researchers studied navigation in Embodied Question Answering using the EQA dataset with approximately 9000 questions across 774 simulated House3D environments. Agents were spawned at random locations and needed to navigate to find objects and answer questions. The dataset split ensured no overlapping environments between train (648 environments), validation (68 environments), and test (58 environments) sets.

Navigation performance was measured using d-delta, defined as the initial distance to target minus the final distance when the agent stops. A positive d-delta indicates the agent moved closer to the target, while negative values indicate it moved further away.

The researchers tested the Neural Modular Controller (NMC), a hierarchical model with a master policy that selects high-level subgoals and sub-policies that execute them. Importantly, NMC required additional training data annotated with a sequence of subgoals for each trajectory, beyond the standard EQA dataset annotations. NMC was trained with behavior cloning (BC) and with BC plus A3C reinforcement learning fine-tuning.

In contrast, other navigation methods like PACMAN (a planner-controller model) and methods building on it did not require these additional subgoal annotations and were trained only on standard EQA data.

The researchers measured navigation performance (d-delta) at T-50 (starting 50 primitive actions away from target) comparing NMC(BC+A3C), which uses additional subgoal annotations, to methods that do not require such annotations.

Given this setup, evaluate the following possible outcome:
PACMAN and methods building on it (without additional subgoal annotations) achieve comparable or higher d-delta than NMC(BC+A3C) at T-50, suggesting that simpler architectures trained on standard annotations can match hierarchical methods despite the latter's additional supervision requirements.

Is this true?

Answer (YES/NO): NO